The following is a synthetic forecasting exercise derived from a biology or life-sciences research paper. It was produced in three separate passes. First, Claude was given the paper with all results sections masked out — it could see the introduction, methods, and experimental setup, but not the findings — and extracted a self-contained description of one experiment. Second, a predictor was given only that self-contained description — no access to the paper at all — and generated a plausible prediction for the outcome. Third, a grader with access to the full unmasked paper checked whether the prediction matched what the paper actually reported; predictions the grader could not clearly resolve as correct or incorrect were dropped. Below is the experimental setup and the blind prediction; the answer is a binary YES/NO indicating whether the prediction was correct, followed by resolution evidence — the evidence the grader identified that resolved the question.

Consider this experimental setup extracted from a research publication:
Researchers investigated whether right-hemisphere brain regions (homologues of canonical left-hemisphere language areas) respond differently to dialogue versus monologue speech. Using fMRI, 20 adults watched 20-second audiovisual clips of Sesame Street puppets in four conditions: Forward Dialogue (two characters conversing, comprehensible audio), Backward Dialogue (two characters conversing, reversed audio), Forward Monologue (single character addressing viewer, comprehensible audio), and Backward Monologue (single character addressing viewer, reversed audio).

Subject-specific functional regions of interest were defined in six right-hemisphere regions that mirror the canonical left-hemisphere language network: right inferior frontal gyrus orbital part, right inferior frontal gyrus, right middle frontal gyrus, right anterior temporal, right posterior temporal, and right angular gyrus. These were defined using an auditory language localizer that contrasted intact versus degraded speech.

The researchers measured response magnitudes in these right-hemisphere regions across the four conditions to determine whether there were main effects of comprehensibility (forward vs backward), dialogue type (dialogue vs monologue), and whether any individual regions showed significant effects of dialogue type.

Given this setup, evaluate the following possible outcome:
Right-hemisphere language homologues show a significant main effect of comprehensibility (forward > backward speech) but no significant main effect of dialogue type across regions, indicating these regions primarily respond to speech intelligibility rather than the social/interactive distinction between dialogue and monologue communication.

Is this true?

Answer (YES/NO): NO